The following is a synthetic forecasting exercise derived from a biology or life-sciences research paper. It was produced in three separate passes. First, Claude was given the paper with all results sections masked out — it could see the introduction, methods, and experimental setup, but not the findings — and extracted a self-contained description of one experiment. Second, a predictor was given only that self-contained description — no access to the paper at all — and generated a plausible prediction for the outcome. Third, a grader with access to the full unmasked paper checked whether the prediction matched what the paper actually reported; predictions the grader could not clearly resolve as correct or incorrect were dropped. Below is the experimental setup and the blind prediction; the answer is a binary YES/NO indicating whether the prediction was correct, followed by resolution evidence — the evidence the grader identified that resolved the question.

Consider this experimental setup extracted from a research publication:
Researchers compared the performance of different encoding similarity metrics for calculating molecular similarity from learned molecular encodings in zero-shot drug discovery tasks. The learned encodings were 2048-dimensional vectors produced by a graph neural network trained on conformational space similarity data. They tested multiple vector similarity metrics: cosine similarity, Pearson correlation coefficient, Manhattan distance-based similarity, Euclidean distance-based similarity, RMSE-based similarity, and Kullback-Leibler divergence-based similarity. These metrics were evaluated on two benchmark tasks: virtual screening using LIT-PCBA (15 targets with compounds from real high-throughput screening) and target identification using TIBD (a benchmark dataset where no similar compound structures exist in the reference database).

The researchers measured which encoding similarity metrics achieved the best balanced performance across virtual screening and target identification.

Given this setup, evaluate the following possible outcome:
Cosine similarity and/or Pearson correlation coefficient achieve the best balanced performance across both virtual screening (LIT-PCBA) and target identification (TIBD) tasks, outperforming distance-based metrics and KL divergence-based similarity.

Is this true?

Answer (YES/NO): YES